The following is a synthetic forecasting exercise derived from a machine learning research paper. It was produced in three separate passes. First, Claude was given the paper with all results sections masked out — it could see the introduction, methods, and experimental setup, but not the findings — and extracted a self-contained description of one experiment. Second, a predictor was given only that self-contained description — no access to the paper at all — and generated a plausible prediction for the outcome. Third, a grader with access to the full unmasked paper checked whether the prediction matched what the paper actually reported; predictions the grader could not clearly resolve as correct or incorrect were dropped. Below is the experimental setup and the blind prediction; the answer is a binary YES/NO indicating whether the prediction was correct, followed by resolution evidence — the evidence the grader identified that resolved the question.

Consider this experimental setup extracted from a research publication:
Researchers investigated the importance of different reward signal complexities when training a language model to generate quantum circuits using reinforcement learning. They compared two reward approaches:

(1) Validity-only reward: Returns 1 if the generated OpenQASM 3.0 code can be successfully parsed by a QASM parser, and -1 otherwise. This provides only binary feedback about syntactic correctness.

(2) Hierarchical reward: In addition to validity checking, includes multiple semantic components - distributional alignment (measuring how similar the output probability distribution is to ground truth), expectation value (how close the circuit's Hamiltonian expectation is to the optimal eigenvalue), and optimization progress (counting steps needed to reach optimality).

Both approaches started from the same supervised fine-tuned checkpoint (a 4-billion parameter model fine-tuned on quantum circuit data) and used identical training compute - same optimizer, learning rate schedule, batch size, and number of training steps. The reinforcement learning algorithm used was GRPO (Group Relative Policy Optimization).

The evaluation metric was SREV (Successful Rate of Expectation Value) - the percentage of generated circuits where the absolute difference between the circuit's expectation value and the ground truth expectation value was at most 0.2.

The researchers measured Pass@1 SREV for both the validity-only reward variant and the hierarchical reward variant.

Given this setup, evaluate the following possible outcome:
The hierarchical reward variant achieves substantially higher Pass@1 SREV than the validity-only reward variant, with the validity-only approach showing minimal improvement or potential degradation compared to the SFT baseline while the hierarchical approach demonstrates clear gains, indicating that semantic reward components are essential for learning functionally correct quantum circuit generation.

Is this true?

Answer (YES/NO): YES